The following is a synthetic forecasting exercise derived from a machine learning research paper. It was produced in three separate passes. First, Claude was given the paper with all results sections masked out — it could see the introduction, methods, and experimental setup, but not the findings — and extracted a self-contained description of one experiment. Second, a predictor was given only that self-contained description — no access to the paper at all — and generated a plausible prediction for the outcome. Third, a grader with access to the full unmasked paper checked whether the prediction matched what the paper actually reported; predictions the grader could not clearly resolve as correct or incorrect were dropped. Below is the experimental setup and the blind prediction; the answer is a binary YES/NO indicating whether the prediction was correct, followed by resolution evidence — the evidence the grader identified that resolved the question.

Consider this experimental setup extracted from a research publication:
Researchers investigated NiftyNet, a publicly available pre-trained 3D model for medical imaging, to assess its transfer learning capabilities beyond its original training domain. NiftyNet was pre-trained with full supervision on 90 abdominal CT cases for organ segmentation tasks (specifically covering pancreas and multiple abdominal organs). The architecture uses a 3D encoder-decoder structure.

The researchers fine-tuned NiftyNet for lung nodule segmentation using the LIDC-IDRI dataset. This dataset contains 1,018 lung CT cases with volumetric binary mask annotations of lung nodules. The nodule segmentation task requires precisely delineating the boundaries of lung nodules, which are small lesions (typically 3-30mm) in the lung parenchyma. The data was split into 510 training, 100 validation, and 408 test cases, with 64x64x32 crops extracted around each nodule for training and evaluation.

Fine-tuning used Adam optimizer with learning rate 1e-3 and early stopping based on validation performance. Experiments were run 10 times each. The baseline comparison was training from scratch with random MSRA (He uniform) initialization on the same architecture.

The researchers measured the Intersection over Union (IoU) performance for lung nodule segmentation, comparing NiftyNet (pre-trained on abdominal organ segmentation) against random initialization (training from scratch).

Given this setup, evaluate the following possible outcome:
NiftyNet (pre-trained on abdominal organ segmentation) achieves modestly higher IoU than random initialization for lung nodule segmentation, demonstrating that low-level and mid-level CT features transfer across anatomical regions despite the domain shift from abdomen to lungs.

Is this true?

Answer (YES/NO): NO